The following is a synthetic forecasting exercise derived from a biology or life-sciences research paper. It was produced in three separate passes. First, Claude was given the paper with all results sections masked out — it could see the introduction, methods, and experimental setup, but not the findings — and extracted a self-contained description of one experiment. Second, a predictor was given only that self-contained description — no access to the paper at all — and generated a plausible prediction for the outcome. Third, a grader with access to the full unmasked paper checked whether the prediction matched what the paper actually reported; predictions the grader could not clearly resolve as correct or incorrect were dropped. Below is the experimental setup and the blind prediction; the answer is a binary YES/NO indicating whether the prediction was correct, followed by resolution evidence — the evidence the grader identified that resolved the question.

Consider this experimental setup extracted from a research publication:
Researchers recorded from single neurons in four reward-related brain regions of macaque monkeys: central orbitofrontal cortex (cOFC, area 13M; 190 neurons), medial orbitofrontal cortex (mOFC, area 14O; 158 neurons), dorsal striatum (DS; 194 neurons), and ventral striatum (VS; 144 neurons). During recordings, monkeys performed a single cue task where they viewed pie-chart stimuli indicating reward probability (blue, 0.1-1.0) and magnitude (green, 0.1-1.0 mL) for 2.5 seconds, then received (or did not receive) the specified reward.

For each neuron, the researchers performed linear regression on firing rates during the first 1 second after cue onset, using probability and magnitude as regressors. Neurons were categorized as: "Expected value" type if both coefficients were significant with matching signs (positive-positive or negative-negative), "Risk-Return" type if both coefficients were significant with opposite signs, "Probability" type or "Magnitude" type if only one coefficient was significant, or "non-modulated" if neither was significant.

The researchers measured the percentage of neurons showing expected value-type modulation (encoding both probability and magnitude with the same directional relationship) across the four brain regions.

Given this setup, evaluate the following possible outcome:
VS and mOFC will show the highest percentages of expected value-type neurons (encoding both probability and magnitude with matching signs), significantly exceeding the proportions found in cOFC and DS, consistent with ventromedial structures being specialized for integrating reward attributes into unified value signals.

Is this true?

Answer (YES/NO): NO